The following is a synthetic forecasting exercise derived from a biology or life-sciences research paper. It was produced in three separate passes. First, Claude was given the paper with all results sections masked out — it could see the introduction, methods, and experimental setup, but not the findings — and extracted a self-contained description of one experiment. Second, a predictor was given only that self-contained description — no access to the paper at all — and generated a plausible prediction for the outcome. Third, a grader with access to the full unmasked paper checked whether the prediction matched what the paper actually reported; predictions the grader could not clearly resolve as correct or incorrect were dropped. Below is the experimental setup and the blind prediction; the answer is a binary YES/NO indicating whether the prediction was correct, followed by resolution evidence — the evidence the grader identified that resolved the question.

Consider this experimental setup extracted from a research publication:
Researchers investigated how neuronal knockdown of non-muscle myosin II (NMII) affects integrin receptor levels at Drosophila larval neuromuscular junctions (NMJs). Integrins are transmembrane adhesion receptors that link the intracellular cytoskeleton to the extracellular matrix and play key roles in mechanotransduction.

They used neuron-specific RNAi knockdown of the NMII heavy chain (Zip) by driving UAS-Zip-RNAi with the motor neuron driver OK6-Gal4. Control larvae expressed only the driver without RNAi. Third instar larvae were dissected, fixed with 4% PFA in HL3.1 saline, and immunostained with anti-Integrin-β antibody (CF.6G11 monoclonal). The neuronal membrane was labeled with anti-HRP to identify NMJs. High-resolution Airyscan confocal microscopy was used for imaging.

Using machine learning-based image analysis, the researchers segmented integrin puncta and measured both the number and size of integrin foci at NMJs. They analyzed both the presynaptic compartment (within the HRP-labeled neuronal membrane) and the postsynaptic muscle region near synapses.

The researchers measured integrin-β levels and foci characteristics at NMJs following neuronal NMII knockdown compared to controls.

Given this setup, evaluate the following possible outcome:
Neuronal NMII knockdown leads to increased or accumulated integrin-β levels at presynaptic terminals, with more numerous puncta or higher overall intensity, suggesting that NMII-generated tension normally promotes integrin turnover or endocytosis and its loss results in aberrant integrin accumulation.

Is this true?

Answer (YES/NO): NO